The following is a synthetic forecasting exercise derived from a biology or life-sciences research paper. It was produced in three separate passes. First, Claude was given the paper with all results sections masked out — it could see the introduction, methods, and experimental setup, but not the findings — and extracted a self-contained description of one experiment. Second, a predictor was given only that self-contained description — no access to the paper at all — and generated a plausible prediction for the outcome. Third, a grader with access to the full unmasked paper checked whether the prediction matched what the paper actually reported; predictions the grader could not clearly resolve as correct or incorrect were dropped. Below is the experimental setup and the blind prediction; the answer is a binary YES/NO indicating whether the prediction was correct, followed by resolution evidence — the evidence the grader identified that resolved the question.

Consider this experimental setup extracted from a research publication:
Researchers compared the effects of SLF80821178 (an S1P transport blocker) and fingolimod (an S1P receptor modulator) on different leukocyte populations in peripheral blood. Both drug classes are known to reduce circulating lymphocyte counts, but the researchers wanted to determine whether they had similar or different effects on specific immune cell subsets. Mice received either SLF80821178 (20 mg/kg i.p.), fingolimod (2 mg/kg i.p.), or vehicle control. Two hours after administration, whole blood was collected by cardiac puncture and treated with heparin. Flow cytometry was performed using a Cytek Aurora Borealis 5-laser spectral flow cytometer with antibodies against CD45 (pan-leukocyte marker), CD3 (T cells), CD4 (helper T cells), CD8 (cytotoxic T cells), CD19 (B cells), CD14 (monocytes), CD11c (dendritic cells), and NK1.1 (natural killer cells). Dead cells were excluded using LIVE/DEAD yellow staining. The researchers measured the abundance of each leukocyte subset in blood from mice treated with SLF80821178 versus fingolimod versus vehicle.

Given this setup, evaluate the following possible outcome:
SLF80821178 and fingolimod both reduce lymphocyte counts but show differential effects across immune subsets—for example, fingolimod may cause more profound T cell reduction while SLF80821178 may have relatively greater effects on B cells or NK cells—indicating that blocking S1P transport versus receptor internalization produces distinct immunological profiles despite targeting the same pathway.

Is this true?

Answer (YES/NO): NO